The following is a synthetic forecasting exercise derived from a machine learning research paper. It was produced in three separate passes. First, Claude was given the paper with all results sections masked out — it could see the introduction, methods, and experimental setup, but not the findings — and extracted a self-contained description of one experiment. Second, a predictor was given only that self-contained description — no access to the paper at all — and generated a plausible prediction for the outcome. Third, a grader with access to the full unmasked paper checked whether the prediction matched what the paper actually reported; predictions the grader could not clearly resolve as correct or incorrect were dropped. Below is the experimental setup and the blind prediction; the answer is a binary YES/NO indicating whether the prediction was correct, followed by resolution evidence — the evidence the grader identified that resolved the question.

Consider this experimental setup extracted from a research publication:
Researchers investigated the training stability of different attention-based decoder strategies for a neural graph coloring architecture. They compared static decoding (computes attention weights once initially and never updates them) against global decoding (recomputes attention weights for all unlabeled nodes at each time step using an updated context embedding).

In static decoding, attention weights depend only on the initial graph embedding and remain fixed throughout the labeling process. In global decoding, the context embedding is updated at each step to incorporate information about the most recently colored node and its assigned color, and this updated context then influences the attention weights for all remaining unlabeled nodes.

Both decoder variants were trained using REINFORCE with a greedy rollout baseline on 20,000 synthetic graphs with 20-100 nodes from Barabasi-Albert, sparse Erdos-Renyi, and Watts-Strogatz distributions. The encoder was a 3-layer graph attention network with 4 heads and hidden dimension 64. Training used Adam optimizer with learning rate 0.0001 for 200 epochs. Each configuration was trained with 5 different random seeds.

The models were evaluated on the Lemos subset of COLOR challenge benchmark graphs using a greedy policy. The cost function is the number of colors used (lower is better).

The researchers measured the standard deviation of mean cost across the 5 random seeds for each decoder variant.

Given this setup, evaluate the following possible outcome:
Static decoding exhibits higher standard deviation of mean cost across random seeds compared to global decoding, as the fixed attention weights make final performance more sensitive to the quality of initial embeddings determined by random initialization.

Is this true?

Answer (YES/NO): YES